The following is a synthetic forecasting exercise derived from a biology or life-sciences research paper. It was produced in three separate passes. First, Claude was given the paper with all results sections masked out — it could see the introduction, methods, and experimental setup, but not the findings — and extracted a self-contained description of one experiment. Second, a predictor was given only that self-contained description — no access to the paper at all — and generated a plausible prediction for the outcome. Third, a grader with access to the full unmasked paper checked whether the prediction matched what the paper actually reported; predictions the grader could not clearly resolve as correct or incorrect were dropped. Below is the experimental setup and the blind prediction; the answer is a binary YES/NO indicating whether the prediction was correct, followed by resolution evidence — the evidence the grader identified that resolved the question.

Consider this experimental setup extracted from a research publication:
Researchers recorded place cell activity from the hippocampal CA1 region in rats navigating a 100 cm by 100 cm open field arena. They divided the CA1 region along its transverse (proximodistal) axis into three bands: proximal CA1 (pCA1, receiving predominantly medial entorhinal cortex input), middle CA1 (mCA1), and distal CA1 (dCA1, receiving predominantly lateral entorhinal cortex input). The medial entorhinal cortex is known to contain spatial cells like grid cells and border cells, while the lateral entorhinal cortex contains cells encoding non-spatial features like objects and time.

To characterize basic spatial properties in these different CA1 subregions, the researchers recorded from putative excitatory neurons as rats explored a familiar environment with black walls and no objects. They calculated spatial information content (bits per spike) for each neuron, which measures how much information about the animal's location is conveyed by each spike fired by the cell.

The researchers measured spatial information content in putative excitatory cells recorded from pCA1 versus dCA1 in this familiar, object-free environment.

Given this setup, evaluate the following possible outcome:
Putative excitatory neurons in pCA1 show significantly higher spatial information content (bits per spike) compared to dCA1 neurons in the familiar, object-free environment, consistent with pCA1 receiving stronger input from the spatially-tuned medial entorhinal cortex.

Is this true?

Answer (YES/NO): YES